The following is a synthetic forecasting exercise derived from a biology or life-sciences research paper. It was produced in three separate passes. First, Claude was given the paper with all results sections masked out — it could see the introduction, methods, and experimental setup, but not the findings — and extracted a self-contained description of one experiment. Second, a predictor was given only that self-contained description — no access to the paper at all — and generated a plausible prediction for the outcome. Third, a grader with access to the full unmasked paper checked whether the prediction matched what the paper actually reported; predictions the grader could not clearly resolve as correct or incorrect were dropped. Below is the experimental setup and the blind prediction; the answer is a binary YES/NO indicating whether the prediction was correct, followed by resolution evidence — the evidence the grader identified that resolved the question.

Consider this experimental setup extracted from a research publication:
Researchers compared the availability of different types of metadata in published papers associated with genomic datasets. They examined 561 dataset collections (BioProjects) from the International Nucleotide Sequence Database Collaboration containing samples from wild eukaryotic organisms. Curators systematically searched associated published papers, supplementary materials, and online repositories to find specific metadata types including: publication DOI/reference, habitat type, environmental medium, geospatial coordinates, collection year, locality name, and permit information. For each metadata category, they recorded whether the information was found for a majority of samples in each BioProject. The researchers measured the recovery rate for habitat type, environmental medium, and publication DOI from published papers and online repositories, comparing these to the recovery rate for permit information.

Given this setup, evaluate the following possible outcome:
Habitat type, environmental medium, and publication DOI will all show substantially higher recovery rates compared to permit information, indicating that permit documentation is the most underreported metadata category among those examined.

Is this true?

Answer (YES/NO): YES